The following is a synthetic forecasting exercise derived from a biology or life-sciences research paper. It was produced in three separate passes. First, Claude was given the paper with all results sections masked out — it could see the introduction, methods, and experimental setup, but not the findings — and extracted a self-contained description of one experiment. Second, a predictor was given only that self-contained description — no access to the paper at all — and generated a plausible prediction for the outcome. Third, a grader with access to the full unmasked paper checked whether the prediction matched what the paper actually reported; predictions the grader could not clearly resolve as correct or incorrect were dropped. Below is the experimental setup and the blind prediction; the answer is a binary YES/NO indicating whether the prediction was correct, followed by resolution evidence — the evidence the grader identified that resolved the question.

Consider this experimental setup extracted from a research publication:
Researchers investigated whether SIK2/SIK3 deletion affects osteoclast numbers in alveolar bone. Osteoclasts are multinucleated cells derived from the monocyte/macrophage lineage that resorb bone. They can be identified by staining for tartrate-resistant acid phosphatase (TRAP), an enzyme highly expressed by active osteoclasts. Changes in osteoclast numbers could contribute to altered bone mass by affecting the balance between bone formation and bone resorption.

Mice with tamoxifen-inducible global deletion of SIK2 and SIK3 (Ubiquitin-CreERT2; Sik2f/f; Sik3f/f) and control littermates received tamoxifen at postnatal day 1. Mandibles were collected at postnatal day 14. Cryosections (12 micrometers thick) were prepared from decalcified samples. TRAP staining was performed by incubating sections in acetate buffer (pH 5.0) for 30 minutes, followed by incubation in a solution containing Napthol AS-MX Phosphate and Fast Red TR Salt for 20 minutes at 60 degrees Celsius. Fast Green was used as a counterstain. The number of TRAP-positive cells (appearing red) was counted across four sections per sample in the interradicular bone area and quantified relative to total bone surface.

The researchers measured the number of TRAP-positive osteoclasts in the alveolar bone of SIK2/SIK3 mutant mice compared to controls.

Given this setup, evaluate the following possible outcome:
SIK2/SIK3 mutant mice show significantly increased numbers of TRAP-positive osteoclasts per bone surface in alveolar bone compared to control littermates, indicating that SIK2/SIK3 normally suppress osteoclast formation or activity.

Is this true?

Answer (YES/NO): NO